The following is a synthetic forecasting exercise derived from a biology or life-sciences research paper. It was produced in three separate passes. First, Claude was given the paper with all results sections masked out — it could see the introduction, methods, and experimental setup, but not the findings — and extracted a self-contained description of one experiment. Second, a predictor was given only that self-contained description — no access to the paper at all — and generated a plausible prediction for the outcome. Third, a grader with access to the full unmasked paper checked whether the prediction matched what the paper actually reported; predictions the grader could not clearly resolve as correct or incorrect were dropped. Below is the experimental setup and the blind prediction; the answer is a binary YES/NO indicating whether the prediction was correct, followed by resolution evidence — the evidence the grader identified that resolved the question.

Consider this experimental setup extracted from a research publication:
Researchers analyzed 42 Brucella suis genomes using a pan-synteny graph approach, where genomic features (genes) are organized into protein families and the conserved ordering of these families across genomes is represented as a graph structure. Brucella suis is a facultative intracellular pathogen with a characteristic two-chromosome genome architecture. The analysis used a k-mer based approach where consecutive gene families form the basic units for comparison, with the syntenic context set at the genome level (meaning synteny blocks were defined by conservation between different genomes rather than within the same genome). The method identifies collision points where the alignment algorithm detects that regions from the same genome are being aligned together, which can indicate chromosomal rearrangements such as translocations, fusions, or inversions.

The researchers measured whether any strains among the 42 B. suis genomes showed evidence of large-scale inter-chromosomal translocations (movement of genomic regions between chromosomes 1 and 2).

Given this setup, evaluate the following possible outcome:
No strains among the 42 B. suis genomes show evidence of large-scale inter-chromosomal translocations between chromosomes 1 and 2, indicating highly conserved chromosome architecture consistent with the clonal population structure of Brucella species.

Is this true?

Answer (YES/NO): NO